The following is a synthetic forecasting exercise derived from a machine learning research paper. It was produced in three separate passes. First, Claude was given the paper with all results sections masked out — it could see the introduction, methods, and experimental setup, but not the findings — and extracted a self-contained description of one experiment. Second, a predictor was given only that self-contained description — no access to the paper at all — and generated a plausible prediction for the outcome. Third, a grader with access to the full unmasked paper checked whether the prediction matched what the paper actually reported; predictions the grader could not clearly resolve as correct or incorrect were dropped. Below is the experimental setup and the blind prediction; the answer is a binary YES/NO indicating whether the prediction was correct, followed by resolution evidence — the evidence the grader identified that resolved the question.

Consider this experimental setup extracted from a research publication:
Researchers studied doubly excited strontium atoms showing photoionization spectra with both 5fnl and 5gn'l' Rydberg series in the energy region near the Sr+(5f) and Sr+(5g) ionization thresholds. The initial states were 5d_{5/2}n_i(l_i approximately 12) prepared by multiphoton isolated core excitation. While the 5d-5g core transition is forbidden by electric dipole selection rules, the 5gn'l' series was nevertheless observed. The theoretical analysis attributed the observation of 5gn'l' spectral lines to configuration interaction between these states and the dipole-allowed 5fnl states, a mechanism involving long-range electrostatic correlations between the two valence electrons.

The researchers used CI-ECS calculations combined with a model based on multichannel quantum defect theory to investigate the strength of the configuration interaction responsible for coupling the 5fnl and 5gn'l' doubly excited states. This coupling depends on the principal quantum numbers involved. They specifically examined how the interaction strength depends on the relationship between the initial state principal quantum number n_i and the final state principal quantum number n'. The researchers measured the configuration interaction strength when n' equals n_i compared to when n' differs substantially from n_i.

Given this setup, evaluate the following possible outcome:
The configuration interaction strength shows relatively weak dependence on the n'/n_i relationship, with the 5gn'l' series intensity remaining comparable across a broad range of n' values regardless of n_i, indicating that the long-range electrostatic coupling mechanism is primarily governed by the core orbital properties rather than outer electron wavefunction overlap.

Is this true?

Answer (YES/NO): NO